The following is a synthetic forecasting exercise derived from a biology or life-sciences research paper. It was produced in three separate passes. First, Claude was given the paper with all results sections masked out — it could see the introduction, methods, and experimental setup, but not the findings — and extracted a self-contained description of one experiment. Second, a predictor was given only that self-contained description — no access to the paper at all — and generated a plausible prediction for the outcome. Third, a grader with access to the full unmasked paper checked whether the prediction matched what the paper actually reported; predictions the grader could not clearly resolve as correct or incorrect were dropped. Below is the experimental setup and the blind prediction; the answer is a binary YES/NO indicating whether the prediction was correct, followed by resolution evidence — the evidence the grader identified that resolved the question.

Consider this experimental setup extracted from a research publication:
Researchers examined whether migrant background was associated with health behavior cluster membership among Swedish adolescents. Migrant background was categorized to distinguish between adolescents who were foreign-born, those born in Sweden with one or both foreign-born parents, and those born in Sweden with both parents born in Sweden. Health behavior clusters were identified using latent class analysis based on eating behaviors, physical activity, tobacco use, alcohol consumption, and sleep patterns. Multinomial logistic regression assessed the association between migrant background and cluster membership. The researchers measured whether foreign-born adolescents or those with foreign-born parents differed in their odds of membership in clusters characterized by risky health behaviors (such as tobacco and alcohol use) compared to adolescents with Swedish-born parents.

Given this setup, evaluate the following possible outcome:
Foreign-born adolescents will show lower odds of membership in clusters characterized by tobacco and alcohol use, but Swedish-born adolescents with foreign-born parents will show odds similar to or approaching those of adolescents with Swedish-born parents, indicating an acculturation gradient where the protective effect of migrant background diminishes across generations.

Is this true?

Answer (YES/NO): NO